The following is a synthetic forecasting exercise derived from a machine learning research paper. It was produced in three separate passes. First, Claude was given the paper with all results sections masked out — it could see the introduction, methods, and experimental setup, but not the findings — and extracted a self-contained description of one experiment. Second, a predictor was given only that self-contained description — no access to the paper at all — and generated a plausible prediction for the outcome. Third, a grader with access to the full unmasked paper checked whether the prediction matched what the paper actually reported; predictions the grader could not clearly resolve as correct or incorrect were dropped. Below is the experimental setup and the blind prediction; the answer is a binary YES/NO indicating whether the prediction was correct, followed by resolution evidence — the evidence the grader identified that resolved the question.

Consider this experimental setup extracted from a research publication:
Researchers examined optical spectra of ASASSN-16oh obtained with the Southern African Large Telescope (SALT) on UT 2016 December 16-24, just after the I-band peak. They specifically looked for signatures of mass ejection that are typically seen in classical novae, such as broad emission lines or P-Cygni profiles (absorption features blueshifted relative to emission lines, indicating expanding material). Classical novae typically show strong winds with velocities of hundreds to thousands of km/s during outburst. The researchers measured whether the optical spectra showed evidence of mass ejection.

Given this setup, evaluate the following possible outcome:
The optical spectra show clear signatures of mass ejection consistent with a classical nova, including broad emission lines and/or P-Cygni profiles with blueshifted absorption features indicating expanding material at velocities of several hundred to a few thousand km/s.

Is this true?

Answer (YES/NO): NO